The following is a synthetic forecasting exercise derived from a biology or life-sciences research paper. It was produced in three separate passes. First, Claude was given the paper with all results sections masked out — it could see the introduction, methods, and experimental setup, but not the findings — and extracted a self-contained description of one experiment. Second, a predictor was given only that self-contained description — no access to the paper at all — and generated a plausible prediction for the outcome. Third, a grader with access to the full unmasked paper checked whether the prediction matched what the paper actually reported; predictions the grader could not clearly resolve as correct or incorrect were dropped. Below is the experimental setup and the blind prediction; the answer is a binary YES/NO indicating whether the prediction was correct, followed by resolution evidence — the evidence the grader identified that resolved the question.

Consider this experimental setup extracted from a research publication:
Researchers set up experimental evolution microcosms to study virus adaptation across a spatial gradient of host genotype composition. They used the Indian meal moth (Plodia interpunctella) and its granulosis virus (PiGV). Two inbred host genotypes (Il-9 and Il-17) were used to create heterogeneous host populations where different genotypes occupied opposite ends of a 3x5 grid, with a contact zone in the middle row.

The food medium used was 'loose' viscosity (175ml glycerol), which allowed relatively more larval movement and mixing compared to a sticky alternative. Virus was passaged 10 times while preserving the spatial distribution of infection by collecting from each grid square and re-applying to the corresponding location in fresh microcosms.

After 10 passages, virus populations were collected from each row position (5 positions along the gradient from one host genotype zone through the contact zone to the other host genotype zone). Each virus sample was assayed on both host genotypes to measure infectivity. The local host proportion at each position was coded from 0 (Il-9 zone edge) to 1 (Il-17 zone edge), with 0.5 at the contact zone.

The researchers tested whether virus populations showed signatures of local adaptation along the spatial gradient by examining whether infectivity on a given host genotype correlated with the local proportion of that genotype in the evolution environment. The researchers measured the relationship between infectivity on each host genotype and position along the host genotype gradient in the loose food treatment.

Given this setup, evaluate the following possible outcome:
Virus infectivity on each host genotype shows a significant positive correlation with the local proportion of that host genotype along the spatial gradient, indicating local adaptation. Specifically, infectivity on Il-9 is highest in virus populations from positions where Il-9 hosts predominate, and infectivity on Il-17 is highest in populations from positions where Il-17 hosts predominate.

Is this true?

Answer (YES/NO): NO